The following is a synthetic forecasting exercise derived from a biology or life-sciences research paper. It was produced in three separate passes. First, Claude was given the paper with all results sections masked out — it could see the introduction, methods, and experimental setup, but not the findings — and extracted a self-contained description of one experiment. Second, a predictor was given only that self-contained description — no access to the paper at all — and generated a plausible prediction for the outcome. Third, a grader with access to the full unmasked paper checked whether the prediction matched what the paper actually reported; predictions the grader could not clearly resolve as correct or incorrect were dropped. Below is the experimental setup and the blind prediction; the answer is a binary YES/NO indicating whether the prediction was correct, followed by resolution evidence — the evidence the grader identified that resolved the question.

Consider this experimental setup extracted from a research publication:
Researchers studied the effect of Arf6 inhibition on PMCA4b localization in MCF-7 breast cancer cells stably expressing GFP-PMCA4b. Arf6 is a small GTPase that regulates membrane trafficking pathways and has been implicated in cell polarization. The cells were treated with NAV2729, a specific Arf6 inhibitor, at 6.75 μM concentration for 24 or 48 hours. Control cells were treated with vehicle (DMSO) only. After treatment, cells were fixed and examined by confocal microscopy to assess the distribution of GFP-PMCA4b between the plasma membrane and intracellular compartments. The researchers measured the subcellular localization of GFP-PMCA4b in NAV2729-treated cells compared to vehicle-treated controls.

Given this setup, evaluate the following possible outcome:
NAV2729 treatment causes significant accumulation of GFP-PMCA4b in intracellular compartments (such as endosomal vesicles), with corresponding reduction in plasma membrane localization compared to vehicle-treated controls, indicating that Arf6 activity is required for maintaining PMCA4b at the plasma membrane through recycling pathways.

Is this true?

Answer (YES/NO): YES